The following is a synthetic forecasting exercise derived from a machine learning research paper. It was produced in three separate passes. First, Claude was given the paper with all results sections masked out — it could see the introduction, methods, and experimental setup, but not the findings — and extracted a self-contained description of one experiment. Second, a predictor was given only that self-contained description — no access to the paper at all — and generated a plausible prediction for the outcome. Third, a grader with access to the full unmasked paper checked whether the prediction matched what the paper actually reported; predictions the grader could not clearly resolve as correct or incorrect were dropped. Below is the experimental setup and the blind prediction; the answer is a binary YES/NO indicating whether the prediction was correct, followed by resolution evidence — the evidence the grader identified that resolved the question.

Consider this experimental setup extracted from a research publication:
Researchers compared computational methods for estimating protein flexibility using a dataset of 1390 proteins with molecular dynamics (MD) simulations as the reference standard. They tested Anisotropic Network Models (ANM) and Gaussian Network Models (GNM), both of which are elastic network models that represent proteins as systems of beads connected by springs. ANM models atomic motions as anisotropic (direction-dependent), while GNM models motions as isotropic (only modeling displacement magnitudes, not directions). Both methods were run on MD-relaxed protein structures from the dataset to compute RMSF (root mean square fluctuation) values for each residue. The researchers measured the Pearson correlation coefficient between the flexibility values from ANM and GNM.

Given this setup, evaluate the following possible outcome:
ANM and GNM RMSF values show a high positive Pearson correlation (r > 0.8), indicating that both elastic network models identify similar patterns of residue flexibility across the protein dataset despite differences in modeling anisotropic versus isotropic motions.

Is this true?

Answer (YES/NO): YES